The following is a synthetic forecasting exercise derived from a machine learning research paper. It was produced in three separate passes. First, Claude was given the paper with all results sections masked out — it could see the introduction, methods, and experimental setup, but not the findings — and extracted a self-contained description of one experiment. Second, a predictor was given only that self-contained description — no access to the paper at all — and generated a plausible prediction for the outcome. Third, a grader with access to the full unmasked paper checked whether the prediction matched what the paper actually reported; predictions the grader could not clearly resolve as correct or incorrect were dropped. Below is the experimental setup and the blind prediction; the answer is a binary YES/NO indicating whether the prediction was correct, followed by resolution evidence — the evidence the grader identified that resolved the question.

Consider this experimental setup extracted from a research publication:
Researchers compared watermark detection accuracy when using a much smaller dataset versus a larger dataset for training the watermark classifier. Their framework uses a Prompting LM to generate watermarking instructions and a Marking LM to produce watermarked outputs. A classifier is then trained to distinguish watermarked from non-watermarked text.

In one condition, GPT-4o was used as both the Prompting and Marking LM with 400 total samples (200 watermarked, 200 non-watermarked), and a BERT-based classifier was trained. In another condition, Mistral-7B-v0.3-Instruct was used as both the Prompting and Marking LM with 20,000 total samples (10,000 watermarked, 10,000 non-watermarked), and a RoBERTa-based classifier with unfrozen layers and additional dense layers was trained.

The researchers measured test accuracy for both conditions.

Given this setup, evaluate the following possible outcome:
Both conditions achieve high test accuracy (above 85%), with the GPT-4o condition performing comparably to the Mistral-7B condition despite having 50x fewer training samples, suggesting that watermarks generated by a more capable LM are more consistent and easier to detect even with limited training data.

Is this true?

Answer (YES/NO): NO